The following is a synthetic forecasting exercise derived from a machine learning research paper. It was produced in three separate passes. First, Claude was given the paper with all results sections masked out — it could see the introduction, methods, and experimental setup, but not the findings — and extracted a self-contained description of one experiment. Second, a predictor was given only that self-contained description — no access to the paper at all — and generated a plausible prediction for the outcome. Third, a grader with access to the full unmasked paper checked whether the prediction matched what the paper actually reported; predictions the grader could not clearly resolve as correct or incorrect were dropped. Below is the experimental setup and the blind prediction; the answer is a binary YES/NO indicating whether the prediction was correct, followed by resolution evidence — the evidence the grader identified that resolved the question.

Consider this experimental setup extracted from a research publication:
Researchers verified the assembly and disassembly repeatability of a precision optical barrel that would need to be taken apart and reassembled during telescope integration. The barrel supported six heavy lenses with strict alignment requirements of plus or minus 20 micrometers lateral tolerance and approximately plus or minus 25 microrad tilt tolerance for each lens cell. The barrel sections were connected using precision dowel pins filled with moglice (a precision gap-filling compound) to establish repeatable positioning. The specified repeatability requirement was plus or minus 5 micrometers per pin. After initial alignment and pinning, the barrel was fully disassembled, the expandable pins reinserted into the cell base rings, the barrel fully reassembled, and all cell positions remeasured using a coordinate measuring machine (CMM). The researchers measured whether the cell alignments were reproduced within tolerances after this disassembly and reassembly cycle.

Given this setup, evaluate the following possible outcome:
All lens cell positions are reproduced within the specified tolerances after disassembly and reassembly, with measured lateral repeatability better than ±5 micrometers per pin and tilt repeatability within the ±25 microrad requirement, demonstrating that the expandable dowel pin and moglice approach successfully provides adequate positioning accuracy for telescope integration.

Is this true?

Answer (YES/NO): NO